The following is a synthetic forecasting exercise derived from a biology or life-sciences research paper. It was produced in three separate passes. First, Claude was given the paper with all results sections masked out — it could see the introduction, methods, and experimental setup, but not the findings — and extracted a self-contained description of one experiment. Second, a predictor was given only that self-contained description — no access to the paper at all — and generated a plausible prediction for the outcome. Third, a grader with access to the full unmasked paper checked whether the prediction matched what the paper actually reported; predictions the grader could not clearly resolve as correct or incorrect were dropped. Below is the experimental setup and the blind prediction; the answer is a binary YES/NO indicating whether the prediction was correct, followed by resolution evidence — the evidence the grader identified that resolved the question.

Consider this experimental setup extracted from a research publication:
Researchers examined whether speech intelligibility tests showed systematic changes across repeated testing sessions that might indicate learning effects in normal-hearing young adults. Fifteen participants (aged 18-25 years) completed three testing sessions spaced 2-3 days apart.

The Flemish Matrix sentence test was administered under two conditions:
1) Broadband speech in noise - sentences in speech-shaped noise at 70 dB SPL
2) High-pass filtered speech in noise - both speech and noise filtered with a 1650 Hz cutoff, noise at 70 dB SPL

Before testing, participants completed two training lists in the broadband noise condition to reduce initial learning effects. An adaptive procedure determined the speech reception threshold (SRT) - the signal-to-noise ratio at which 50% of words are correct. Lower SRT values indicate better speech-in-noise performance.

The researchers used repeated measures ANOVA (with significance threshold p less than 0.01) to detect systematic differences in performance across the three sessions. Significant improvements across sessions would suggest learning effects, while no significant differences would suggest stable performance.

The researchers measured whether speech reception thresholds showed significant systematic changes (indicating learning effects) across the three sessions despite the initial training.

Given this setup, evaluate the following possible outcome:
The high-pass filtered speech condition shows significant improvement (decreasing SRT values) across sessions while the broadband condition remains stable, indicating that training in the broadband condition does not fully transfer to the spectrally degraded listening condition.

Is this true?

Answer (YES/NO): YES